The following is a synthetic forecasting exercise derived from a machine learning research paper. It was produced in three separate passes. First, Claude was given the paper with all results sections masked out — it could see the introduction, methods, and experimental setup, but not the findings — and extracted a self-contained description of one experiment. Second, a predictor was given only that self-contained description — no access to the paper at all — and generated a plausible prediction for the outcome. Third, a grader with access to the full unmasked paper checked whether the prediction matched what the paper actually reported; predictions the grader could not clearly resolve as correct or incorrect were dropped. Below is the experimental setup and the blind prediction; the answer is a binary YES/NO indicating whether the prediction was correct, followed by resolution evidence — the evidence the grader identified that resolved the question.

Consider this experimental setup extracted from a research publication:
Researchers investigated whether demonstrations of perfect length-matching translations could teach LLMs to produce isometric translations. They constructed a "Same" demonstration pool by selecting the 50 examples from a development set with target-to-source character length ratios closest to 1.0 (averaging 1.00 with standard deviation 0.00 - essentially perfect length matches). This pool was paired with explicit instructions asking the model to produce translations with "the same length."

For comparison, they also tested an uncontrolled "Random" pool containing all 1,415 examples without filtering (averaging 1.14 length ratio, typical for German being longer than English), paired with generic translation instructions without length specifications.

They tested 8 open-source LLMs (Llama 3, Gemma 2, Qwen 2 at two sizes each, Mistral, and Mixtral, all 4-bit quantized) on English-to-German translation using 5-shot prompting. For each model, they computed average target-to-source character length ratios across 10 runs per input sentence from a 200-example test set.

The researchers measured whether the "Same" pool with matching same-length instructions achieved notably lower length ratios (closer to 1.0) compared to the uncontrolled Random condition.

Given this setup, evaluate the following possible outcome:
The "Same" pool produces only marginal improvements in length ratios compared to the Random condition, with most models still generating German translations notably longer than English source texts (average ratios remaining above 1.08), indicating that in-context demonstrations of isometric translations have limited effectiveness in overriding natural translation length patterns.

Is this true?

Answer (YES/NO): YES